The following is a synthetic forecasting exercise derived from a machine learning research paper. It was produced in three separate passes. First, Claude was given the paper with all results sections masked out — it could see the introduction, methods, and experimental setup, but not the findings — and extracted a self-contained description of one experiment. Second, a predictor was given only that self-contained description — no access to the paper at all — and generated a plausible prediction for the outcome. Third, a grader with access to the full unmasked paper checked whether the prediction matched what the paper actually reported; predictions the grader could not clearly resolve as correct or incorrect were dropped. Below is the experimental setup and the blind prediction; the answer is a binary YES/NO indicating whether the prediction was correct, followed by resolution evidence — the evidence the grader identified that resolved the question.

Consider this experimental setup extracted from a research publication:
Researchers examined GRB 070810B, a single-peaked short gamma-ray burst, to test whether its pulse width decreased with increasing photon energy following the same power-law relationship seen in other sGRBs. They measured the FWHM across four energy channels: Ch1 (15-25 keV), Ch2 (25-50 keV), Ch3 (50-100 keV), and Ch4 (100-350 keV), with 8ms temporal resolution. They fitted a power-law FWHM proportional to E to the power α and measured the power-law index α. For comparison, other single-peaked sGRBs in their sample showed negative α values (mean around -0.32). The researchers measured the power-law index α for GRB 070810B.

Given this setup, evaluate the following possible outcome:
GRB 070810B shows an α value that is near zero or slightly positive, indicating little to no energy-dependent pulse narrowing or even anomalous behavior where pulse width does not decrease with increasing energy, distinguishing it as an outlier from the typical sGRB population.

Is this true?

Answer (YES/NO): YES